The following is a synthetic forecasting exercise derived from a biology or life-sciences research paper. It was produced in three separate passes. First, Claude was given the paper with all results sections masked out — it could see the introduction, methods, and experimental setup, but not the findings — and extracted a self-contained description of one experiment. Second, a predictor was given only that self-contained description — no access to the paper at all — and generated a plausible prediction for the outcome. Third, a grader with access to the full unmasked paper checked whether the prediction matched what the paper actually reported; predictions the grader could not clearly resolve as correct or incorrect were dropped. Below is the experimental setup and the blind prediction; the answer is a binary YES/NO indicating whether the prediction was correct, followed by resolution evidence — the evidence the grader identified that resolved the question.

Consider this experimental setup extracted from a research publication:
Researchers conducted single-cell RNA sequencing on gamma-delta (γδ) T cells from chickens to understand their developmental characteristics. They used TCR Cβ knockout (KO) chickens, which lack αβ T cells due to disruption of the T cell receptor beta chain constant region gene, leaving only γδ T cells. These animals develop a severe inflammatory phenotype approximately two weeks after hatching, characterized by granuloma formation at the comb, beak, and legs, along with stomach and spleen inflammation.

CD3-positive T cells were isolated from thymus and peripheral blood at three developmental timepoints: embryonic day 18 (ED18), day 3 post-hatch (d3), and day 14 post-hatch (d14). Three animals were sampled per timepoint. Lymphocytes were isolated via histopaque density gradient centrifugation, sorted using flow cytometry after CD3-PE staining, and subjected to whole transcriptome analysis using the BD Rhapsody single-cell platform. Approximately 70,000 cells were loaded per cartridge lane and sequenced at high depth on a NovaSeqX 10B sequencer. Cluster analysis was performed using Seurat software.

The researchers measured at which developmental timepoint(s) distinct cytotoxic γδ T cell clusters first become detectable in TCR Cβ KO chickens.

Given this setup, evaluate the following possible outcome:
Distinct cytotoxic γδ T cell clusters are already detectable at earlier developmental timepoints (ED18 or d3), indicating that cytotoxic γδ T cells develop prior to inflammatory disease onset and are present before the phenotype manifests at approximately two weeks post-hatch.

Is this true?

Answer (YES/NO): NO